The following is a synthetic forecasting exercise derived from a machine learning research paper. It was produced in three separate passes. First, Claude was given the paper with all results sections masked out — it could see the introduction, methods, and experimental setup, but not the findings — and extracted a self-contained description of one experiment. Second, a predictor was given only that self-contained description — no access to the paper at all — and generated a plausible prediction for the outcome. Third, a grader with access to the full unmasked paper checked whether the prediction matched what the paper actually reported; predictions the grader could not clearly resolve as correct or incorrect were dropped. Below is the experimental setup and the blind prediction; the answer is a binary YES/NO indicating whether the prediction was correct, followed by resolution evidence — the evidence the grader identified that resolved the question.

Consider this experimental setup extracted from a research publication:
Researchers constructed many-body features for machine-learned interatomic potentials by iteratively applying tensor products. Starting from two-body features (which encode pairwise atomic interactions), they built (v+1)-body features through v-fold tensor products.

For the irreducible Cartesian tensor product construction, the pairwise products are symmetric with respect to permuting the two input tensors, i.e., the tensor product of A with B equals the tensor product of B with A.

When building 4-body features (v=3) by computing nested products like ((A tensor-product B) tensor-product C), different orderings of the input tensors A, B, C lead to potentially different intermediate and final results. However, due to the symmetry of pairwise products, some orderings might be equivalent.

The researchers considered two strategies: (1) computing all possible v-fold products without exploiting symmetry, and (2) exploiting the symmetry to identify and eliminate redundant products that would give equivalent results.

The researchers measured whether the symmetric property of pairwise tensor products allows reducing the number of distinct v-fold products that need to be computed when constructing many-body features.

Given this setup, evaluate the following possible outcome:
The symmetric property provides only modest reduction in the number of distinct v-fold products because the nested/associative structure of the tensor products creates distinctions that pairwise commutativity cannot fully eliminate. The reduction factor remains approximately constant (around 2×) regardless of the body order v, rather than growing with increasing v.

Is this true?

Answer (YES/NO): NO